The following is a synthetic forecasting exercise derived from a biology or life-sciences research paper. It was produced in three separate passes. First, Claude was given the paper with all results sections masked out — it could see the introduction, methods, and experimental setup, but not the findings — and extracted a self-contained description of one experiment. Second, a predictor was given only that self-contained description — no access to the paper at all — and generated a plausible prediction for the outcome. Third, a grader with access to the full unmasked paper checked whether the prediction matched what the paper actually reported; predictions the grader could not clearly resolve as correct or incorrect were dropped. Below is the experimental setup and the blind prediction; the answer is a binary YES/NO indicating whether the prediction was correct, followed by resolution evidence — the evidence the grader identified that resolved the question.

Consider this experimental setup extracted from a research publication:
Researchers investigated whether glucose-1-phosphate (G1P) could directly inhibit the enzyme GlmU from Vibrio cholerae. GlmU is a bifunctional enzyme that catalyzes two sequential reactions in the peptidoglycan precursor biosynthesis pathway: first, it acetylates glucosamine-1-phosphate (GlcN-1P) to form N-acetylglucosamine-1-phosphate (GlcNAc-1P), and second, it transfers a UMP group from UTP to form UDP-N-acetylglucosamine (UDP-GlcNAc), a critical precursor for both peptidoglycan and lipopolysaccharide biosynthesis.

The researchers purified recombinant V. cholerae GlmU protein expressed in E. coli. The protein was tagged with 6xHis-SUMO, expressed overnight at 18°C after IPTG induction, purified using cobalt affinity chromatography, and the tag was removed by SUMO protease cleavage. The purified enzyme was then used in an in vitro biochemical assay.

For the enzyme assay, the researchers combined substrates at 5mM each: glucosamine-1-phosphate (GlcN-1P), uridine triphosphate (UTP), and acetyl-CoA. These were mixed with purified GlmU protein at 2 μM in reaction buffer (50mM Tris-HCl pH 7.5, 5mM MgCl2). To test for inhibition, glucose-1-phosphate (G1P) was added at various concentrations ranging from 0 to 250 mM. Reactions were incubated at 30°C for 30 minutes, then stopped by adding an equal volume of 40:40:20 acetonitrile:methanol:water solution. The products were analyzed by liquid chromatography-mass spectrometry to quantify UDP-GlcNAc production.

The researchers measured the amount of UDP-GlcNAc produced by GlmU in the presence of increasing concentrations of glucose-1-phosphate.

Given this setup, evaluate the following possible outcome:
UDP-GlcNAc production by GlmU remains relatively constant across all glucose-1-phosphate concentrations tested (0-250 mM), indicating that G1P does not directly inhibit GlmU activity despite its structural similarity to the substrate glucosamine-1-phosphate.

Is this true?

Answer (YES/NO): NO